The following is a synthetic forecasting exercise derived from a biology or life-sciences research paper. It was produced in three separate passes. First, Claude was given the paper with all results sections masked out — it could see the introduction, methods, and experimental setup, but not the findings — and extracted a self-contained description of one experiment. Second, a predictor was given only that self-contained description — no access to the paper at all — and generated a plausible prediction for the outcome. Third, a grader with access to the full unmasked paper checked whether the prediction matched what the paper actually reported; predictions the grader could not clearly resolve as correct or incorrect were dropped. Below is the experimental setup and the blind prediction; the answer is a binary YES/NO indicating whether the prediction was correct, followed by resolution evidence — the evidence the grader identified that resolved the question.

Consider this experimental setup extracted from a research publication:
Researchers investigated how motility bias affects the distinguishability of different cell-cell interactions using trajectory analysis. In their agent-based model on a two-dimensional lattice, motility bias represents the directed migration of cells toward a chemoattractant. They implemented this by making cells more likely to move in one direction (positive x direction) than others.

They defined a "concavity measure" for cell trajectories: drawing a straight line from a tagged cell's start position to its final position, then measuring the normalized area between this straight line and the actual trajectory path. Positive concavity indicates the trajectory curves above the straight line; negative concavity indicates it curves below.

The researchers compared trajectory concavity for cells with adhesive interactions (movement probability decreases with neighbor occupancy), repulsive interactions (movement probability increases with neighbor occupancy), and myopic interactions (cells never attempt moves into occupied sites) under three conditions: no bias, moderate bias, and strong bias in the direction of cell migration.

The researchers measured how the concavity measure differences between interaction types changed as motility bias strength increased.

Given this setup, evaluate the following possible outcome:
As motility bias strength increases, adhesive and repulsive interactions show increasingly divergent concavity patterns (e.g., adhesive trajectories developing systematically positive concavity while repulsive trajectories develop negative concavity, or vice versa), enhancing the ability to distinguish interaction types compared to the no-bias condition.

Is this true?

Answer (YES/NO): NO